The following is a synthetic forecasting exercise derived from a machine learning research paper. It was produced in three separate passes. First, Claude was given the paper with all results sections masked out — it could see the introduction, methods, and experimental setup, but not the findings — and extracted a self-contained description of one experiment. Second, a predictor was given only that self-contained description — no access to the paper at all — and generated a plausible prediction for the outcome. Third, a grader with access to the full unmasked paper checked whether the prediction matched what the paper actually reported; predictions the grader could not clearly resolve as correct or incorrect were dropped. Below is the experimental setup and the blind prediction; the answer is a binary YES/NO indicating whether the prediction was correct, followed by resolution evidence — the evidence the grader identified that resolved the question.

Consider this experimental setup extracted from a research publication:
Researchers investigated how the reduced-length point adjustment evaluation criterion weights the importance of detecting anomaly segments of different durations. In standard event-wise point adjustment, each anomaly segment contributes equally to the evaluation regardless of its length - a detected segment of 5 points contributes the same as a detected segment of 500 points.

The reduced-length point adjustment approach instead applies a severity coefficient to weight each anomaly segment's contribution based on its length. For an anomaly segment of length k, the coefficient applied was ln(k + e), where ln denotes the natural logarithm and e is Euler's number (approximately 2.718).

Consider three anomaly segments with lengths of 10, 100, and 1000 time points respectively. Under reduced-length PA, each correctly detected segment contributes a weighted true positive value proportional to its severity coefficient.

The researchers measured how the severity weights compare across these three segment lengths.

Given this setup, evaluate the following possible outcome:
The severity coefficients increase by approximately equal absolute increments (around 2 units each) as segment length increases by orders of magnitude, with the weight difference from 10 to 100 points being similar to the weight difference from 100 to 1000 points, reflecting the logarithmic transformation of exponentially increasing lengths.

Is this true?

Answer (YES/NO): YES